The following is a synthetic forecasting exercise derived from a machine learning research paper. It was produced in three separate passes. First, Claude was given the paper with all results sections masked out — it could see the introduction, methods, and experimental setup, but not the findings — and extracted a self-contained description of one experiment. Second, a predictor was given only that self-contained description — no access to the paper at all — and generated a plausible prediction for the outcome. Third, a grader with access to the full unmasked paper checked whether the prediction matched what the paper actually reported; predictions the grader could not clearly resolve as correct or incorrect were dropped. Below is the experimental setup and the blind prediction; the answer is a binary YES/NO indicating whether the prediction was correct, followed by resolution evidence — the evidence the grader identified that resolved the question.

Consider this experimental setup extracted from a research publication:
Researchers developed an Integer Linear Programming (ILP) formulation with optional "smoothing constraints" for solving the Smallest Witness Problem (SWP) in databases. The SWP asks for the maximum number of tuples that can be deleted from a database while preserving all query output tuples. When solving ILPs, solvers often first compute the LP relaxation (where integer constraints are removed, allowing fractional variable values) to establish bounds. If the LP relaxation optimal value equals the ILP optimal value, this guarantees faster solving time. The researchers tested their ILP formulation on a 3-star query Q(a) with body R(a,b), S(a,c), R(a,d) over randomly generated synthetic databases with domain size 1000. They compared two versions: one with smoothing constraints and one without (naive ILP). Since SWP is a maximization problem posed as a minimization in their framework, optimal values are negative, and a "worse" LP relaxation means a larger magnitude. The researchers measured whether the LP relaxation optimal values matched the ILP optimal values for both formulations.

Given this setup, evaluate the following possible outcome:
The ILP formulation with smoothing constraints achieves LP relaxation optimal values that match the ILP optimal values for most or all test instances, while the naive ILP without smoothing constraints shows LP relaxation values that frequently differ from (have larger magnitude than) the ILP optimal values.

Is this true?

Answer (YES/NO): YES